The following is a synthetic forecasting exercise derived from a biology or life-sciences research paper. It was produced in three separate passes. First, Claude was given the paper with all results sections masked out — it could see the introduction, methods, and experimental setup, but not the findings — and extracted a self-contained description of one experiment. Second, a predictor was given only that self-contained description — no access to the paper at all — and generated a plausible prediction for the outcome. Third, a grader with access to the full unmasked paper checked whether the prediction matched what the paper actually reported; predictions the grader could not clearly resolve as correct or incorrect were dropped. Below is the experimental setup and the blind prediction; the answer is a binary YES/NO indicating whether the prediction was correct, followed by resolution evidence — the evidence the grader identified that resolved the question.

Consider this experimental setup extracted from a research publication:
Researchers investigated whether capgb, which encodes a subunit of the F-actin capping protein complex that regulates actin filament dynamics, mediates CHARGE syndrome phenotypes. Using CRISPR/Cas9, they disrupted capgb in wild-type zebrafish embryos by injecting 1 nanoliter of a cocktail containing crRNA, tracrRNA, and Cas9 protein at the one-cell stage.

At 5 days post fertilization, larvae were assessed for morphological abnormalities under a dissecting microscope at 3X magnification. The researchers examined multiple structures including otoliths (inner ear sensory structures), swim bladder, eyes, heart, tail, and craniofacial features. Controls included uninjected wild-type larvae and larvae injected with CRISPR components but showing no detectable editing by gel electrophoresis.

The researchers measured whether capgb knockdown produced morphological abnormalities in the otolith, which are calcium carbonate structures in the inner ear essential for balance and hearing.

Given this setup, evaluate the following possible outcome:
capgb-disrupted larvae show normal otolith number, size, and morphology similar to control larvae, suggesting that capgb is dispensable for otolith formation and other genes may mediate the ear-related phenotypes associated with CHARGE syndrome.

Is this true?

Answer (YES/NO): YES